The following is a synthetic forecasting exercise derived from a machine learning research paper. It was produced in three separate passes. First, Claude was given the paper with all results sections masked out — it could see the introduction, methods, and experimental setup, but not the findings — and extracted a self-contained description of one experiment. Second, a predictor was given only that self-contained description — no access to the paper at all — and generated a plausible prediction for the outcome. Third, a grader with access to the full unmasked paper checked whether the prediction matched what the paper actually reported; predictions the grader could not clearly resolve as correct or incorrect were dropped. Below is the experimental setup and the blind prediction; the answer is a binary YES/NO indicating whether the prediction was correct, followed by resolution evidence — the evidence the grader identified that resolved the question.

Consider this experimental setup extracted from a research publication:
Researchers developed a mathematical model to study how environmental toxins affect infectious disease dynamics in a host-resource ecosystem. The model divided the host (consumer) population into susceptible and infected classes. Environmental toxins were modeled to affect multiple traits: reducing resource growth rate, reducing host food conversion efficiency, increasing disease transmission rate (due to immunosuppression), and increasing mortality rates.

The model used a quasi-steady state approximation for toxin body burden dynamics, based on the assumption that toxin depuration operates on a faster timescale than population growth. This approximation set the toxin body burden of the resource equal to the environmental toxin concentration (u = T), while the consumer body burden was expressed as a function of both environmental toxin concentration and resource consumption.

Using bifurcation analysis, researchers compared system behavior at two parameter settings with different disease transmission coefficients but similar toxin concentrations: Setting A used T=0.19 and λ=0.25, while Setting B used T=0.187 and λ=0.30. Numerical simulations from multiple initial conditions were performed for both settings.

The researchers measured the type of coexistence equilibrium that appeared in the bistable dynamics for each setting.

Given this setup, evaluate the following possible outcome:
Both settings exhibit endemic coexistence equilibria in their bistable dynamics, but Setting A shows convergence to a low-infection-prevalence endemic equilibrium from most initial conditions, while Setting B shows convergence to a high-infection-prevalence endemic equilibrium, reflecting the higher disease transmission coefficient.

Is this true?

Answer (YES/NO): NO